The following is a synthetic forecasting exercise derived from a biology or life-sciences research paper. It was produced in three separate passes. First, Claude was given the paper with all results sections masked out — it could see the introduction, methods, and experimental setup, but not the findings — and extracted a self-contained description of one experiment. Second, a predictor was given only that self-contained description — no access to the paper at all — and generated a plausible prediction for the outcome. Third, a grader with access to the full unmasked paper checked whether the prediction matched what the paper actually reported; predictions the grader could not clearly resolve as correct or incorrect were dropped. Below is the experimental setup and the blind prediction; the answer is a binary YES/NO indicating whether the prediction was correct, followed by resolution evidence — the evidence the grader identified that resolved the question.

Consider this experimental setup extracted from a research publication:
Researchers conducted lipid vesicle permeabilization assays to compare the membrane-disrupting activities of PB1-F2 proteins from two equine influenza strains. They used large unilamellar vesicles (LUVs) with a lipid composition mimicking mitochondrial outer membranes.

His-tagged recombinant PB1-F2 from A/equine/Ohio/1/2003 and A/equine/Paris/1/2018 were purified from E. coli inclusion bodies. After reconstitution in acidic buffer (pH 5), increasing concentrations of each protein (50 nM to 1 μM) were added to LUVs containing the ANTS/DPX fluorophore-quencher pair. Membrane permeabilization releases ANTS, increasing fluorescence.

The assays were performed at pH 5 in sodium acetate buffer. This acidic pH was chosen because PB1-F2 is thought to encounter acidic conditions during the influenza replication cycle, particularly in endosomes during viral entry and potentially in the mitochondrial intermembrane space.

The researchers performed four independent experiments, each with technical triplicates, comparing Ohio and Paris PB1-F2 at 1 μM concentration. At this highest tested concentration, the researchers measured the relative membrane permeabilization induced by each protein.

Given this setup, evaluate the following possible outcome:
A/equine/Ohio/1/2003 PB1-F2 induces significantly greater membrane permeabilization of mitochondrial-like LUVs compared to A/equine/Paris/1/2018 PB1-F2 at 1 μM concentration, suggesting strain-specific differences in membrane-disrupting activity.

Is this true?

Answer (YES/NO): NO